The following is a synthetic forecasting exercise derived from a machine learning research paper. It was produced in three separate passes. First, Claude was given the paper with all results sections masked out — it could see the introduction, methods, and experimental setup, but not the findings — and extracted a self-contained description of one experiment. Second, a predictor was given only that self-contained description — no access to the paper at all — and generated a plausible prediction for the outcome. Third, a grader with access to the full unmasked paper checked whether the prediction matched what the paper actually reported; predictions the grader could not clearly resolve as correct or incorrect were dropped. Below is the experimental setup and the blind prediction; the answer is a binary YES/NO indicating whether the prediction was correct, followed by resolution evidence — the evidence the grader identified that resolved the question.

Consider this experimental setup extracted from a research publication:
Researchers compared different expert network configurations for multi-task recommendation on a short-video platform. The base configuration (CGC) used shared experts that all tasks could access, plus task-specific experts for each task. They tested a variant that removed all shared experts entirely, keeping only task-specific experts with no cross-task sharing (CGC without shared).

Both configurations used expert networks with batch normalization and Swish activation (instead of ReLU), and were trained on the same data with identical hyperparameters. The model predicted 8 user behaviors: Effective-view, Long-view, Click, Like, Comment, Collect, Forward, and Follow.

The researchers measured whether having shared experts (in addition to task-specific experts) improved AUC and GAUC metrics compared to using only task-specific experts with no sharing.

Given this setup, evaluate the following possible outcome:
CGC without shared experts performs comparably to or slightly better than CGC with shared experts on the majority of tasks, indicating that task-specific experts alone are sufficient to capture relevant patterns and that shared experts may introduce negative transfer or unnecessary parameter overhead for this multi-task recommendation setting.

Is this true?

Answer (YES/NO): NO